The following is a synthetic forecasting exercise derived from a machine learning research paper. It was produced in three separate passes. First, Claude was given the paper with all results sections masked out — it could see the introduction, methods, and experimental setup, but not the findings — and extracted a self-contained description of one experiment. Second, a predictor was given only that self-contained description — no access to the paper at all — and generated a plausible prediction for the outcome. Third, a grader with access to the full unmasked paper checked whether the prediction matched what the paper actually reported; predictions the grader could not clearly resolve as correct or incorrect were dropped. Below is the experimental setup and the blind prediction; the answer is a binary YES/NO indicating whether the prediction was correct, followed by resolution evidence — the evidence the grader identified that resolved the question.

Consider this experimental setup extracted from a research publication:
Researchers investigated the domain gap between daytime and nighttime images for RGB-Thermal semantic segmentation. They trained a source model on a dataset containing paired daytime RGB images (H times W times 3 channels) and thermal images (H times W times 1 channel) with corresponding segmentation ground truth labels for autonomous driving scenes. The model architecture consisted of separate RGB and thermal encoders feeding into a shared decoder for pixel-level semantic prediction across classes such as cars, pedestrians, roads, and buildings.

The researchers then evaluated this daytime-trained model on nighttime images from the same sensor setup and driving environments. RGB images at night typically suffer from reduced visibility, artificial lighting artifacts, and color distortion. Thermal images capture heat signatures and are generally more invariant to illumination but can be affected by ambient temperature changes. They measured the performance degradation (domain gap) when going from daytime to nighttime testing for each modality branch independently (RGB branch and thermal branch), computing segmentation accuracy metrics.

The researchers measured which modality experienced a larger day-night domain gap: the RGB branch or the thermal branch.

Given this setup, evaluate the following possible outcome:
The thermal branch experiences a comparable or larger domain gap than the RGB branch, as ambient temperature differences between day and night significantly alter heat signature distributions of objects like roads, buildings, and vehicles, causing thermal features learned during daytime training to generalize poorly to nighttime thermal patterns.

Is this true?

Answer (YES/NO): NO